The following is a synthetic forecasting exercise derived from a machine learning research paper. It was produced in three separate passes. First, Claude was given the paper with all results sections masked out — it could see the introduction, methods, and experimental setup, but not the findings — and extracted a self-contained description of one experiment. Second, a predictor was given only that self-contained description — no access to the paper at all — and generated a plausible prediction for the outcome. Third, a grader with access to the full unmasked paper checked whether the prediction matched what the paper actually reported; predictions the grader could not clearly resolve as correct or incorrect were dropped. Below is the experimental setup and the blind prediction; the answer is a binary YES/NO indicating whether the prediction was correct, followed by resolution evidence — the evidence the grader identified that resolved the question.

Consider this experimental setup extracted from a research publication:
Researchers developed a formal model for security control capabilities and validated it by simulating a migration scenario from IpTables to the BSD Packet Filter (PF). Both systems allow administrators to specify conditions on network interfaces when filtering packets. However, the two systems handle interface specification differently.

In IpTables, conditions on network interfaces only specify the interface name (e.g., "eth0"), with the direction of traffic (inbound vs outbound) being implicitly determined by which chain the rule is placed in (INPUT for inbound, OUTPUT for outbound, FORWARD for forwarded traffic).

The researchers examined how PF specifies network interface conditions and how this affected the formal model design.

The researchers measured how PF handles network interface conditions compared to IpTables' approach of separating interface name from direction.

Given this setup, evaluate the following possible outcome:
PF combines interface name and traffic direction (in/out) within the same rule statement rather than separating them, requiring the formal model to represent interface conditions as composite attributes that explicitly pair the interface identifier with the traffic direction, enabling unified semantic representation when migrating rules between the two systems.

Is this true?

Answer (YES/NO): NO